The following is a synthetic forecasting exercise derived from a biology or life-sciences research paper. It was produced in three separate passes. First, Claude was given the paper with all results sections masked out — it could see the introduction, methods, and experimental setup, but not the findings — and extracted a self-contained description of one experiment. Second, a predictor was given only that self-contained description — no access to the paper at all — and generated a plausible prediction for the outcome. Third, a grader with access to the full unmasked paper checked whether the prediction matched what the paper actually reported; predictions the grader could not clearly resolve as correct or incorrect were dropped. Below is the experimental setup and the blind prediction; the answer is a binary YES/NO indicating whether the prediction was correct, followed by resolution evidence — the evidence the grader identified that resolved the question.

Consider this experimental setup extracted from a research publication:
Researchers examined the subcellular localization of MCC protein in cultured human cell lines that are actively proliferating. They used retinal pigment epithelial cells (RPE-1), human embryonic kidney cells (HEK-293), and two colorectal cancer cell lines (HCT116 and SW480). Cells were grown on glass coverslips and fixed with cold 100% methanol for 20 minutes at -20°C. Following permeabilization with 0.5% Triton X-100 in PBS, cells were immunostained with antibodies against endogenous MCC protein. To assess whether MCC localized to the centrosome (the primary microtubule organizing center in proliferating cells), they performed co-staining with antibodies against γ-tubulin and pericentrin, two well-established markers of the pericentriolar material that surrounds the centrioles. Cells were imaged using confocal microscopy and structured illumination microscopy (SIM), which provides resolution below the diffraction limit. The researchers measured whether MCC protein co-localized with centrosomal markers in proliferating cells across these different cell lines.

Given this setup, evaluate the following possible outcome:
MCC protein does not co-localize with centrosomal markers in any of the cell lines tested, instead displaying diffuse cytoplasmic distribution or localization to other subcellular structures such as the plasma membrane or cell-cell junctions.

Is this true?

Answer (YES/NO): NO